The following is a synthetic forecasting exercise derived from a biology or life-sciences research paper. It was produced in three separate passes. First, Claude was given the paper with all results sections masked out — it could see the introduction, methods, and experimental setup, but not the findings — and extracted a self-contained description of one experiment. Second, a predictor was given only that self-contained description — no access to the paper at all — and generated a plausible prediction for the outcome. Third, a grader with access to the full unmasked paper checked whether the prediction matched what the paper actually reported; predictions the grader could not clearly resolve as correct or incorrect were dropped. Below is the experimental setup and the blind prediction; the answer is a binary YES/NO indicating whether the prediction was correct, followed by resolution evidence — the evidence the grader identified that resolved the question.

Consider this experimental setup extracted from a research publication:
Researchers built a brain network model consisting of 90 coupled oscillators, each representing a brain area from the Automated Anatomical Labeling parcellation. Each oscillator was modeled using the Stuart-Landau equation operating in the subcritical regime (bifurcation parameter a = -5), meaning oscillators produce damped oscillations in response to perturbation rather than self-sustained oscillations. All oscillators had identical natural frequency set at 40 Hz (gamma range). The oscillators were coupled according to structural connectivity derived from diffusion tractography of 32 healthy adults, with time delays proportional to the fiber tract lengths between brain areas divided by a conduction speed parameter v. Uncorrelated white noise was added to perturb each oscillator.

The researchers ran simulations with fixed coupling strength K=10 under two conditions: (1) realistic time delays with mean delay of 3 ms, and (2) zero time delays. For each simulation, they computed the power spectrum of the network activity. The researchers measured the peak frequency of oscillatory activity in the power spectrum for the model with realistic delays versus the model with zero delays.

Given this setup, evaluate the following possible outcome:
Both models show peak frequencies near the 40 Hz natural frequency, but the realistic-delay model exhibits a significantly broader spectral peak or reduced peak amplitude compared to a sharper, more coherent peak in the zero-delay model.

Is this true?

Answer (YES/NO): NO